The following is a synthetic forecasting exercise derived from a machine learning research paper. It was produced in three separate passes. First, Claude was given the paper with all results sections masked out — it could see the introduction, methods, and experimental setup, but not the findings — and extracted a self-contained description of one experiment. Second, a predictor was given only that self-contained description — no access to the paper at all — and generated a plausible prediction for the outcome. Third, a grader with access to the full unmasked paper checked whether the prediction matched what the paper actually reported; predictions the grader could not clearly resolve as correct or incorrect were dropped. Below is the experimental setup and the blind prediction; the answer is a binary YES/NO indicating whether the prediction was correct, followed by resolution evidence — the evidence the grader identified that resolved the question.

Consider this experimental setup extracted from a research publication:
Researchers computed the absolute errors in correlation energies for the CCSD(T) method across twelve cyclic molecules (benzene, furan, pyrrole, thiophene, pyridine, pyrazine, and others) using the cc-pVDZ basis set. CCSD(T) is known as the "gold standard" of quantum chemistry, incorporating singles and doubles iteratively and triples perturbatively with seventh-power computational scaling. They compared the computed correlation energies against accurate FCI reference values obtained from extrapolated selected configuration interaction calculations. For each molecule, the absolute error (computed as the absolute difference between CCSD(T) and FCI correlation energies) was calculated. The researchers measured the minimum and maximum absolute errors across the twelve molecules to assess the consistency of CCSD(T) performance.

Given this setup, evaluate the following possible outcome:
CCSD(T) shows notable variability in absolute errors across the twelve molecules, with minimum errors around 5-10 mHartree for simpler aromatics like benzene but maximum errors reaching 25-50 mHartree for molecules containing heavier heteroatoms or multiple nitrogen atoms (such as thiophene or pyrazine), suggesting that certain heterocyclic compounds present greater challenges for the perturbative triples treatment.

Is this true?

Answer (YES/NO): NO